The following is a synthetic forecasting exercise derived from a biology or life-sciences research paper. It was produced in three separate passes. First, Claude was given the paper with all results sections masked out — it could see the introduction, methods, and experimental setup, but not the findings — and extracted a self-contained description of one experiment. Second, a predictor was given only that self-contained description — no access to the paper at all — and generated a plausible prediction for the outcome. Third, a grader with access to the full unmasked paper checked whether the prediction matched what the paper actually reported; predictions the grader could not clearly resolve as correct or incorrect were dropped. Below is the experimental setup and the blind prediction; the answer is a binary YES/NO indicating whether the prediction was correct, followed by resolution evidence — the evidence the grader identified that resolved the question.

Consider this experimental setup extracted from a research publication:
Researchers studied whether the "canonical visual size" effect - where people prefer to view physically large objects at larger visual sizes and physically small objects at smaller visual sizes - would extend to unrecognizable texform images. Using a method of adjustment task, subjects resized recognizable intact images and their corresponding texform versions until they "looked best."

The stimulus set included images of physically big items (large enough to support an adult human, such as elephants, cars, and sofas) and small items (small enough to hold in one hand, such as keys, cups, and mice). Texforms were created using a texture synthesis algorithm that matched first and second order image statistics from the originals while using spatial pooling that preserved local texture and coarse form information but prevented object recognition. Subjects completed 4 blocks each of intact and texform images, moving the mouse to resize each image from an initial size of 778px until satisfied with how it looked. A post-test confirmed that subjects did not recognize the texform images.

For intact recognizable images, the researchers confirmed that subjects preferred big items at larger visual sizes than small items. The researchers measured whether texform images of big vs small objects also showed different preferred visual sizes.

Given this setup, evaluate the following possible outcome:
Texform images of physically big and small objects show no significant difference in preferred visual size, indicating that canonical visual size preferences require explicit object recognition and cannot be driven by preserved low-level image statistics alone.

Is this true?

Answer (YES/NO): NO